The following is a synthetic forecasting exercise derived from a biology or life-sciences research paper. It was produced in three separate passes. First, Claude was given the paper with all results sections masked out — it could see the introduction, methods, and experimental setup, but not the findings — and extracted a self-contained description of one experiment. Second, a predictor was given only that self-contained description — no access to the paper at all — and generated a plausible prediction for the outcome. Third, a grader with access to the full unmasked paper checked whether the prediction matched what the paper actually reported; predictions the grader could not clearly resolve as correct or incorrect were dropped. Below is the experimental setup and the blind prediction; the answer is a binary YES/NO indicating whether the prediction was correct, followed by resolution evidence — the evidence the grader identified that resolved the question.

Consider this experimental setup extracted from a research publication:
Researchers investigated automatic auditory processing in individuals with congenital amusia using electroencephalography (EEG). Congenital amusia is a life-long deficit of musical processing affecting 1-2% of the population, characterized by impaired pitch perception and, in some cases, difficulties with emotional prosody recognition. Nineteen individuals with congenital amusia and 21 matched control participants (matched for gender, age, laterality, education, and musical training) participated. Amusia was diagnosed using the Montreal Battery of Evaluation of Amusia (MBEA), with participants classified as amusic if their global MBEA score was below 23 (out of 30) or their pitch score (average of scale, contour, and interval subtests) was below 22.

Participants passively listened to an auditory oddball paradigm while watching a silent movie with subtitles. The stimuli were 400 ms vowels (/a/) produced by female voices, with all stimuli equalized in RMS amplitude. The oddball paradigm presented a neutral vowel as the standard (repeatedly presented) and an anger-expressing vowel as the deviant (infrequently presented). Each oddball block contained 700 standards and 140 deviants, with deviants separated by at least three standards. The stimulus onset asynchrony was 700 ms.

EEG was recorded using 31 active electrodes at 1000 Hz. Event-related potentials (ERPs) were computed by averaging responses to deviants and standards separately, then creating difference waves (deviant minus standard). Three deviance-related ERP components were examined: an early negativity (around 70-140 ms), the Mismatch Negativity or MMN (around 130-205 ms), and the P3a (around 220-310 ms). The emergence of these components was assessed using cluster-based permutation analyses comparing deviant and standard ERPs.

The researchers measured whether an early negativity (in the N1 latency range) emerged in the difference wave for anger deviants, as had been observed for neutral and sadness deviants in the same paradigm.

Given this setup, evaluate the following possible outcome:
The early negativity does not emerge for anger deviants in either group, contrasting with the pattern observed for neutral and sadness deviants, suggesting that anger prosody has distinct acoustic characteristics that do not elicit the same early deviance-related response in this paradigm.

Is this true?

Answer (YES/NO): YES